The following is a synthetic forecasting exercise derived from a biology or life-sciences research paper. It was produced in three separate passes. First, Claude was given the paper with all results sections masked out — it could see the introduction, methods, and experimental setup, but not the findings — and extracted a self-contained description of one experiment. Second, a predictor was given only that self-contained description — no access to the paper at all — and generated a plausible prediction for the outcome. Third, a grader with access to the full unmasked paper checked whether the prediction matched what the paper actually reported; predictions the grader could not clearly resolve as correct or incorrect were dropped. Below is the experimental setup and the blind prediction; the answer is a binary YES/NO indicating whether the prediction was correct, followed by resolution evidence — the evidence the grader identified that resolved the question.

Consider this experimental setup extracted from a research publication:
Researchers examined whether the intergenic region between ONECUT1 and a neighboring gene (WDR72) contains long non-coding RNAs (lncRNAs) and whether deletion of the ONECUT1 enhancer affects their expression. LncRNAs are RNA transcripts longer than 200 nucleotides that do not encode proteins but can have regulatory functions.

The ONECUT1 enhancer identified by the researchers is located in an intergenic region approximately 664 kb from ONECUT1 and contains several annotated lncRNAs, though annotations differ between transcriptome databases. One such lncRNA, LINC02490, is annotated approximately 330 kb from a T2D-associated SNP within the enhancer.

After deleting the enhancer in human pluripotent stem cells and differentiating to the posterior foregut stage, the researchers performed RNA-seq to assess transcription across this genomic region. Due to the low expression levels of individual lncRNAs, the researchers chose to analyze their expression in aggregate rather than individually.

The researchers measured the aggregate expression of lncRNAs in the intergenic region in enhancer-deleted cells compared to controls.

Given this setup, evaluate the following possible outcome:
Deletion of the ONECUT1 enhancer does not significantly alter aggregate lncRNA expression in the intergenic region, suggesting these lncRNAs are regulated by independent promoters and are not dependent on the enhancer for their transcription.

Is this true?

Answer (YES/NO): NO